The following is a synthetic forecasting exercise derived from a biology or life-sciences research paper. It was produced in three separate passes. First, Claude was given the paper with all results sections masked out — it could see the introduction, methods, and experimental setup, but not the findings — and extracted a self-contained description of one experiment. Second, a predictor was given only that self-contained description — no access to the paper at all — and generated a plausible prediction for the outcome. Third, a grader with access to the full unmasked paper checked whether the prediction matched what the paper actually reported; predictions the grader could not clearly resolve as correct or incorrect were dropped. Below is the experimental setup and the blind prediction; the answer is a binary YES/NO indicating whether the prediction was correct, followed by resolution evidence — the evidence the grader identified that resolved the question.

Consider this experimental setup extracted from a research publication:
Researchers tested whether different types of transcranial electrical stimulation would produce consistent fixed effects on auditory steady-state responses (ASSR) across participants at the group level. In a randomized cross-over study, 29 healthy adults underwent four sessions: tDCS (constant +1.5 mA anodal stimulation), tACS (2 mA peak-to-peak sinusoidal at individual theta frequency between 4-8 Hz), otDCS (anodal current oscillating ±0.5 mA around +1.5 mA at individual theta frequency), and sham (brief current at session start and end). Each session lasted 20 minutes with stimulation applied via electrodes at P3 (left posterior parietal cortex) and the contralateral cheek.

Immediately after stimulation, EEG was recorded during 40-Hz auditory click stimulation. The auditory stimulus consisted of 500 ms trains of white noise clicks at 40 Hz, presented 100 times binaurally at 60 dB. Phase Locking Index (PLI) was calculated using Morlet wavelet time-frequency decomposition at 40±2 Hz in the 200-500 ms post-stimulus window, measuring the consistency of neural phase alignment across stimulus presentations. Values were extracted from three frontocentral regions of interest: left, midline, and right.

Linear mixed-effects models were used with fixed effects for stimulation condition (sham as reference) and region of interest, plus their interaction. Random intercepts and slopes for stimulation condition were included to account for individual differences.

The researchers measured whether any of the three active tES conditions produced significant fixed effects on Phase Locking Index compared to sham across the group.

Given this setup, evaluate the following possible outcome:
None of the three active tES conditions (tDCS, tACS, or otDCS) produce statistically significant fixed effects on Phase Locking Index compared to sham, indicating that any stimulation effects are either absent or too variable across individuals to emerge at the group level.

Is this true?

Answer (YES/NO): YES